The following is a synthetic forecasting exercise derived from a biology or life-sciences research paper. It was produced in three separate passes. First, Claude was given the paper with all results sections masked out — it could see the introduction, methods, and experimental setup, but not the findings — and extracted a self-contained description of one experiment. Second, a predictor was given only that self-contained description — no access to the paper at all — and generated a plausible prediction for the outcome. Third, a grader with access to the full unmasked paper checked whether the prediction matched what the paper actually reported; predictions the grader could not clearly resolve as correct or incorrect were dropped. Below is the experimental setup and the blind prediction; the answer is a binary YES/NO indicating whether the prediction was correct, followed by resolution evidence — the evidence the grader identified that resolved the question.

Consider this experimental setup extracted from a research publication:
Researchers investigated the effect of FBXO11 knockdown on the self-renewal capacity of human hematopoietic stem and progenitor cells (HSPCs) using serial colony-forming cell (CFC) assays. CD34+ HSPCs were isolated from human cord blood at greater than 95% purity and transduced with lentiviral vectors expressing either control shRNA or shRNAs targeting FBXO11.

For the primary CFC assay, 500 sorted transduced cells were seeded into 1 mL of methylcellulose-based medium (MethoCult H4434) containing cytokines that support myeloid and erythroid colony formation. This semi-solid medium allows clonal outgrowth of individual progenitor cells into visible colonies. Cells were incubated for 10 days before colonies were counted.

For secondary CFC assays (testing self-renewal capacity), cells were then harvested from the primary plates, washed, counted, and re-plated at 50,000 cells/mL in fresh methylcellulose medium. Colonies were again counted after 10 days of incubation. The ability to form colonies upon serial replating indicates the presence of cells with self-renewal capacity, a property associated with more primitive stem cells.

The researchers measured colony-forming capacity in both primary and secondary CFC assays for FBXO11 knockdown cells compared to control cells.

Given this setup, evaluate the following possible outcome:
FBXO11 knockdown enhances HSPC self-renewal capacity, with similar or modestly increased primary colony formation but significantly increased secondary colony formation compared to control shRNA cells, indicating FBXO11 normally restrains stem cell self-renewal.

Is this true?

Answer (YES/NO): NO